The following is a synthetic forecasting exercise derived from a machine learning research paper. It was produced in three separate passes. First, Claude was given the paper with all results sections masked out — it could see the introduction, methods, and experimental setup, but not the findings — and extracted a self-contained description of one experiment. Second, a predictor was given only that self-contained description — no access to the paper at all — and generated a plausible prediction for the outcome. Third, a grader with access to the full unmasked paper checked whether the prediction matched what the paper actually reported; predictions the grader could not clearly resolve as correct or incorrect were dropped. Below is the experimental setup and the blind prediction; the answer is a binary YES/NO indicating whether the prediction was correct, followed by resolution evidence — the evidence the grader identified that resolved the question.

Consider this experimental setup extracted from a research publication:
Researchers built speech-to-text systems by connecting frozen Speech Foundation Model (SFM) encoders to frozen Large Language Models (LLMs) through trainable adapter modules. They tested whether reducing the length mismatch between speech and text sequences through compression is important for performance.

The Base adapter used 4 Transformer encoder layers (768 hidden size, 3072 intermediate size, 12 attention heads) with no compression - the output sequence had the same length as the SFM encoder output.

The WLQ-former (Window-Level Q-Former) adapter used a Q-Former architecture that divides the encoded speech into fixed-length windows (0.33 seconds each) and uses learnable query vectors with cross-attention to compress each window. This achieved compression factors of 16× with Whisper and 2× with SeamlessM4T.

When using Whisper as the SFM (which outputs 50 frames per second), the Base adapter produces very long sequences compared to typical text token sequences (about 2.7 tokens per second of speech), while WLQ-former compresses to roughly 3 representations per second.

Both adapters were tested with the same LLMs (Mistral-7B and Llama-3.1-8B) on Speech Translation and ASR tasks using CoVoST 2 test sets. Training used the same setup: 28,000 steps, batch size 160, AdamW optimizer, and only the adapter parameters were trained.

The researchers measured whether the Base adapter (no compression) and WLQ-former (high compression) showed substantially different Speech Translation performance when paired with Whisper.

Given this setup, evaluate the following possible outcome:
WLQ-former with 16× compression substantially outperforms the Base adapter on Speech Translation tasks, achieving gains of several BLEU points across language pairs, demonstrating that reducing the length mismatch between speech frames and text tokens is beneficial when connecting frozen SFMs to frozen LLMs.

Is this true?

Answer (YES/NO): NO